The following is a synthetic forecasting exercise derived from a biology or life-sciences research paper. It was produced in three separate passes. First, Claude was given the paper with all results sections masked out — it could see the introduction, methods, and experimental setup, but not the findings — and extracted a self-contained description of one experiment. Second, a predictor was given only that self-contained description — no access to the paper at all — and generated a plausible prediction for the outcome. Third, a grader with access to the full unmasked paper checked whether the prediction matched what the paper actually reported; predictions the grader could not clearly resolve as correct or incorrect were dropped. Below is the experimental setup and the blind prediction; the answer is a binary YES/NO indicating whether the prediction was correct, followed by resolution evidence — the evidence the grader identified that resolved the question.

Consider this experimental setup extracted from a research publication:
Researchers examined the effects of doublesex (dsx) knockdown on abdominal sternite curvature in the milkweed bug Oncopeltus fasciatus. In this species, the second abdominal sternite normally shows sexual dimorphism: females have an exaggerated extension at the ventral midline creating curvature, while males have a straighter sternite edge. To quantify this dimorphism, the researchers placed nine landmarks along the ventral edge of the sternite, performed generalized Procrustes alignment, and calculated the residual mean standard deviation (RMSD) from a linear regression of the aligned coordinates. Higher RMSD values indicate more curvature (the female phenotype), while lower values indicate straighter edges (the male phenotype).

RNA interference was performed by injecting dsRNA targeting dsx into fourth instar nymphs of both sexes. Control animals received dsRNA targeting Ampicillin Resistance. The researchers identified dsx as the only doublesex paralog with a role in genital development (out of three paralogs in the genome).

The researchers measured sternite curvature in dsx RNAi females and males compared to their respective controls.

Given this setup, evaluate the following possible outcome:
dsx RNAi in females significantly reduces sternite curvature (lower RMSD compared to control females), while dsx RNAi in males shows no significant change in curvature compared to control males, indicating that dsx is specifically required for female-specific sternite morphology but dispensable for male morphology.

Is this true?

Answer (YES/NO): NO